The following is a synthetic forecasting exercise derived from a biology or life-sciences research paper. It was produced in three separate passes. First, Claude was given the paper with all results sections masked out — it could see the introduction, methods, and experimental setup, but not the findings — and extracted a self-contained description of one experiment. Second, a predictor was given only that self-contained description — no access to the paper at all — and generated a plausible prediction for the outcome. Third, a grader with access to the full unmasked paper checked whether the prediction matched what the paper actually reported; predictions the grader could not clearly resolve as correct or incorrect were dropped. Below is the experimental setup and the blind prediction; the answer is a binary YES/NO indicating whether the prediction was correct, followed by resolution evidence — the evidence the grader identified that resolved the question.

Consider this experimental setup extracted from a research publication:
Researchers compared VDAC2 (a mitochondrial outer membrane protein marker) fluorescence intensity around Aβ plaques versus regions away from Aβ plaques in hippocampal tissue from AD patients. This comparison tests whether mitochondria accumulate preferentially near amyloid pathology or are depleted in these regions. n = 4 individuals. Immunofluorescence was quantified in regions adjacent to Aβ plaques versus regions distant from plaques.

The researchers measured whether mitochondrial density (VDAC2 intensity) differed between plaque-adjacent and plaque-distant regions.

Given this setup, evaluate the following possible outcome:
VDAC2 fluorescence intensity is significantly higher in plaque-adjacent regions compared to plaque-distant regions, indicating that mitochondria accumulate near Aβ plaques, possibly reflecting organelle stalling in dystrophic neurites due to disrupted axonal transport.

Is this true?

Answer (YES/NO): YES